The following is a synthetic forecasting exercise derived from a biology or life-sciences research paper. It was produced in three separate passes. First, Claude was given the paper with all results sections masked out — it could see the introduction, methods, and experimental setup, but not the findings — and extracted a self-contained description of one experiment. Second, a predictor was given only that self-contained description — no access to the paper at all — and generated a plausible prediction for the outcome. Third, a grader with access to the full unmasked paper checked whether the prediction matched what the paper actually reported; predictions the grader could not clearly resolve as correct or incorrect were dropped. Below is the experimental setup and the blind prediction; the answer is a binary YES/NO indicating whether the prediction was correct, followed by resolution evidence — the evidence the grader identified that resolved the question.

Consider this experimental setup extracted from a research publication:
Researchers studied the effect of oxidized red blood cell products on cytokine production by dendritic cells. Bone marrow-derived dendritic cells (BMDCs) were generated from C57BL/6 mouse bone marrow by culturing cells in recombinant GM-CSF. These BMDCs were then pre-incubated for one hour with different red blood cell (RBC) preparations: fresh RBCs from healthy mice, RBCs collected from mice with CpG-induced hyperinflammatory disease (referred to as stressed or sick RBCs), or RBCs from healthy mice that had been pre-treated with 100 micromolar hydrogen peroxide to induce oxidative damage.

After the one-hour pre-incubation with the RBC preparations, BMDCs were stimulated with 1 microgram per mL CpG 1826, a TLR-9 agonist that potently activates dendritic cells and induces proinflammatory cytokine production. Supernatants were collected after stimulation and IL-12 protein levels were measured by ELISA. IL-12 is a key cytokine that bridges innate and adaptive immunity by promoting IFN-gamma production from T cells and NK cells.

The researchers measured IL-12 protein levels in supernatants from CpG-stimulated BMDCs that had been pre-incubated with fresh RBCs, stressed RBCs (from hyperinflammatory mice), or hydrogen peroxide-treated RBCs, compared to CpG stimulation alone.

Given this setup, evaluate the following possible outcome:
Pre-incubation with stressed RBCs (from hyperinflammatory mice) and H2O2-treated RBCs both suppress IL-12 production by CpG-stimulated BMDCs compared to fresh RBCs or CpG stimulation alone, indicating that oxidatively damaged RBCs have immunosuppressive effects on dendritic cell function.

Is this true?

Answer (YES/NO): YES